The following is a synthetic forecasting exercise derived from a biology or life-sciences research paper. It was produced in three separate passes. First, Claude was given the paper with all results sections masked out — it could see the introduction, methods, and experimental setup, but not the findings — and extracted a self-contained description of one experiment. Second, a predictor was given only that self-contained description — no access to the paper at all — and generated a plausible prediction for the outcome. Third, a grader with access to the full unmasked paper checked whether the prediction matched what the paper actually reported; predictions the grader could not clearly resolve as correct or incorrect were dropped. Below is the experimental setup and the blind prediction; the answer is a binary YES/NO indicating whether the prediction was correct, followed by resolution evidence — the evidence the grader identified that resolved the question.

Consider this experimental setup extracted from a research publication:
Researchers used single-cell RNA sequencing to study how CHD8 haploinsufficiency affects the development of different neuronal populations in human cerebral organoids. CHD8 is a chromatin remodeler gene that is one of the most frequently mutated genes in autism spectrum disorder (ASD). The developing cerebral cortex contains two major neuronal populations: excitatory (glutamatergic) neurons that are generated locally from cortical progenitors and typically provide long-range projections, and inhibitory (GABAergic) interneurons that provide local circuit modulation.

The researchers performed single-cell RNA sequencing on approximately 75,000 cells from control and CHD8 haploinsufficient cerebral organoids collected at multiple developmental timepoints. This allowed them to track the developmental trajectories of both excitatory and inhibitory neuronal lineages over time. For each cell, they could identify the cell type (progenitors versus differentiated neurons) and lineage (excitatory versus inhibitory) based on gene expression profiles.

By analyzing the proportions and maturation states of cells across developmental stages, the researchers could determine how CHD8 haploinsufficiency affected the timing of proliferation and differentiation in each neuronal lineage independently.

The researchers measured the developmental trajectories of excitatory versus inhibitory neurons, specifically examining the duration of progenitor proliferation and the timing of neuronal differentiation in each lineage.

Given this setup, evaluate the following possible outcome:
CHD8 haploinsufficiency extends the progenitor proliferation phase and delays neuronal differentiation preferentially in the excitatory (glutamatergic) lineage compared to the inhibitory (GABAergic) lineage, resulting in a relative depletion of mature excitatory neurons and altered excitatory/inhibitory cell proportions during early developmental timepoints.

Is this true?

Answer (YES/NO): YES